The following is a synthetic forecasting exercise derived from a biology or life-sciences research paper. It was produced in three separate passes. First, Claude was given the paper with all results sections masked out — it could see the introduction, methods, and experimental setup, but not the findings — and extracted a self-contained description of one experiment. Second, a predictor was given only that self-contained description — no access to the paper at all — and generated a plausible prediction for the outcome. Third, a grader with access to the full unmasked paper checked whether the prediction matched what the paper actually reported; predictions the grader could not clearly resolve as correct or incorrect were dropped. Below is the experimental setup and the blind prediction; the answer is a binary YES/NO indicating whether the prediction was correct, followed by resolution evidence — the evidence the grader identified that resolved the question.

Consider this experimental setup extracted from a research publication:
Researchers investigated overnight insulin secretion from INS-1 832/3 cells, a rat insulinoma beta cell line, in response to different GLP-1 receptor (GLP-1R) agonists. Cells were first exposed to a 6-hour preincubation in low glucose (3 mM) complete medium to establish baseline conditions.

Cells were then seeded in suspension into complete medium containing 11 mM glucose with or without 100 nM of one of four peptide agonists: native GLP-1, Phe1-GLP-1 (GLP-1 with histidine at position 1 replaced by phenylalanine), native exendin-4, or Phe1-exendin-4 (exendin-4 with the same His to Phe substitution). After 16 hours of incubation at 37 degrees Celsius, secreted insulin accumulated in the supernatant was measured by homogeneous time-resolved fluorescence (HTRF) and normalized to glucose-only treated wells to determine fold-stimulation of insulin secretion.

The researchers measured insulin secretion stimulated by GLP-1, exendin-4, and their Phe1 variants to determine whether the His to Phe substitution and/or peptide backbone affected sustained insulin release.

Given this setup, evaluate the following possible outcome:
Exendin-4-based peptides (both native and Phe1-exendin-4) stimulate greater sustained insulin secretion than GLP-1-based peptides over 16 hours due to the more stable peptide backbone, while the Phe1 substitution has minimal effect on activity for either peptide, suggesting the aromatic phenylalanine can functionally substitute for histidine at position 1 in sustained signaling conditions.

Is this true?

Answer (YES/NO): NO